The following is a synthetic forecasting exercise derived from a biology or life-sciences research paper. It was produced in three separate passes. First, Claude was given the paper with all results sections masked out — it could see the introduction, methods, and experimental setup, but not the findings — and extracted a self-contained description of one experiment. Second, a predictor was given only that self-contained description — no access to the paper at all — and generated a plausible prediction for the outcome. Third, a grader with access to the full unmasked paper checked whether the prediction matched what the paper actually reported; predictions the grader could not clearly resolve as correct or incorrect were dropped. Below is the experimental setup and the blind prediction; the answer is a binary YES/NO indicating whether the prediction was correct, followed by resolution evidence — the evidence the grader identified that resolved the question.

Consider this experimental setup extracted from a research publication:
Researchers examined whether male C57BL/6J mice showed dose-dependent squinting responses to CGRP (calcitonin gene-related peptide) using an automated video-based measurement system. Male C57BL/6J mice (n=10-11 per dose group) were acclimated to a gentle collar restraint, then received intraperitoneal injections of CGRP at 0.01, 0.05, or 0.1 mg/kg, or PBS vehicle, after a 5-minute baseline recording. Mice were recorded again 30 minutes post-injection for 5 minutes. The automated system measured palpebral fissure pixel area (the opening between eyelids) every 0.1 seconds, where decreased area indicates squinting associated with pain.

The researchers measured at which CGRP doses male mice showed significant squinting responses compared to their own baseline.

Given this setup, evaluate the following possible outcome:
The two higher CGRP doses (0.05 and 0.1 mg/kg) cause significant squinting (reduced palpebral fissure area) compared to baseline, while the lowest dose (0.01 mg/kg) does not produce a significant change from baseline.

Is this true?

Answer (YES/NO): YES